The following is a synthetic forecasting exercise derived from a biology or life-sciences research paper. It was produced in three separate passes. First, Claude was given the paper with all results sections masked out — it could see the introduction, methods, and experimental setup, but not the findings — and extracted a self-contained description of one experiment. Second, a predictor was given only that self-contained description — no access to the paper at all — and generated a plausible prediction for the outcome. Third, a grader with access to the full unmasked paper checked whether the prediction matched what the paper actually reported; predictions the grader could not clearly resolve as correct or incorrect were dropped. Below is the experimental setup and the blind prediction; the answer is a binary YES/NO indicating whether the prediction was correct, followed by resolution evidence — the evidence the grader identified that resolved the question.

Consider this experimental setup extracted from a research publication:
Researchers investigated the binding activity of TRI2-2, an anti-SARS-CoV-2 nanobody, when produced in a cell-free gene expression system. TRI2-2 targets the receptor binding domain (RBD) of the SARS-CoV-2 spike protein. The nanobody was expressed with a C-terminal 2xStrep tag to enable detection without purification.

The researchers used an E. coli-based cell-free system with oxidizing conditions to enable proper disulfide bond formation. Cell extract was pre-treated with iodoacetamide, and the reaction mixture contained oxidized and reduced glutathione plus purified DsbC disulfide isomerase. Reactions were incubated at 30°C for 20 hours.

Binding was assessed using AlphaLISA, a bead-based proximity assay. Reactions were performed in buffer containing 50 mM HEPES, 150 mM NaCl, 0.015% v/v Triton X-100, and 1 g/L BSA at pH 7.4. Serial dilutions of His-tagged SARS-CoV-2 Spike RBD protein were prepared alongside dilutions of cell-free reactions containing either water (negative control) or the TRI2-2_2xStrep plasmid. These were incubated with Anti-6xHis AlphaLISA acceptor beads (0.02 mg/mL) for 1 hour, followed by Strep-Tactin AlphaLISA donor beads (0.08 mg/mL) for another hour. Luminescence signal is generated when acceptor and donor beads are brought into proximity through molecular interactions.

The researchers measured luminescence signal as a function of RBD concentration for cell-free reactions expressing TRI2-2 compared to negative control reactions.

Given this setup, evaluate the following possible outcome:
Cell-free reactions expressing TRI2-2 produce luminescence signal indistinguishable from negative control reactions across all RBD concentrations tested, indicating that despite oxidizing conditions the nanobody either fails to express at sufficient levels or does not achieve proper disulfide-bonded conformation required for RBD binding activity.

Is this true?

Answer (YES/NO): NO